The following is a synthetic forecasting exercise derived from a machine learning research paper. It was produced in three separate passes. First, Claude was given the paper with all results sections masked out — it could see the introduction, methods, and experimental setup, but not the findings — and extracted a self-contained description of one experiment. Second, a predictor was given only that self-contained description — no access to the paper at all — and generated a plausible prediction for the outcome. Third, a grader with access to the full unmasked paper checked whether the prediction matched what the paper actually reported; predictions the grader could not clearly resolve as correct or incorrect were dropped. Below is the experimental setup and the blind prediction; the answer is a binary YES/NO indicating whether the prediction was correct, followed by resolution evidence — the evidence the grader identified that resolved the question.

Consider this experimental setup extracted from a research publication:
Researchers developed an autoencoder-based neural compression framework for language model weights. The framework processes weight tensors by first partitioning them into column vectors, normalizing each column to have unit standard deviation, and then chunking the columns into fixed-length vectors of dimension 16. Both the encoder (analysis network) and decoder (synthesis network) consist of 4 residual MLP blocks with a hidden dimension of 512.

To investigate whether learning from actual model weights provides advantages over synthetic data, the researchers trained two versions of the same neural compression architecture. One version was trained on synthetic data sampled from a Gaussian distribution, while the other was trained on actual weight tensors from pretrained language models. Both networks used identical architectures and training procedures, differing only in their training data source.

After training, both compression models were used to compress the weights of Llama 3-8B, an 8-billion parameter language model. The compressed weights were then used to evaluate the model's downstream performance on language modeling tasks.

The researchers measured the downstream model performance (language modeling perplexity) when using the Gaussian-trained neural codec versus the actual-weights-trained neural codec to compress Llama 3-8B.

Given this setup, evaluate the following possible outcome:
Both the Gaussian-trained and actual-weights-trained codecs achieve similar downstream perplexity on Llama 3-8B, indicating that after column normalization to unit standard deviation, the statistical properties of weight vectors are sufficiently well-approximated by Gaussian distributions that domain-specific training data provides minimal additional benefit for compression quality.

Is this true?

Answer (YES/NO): NO